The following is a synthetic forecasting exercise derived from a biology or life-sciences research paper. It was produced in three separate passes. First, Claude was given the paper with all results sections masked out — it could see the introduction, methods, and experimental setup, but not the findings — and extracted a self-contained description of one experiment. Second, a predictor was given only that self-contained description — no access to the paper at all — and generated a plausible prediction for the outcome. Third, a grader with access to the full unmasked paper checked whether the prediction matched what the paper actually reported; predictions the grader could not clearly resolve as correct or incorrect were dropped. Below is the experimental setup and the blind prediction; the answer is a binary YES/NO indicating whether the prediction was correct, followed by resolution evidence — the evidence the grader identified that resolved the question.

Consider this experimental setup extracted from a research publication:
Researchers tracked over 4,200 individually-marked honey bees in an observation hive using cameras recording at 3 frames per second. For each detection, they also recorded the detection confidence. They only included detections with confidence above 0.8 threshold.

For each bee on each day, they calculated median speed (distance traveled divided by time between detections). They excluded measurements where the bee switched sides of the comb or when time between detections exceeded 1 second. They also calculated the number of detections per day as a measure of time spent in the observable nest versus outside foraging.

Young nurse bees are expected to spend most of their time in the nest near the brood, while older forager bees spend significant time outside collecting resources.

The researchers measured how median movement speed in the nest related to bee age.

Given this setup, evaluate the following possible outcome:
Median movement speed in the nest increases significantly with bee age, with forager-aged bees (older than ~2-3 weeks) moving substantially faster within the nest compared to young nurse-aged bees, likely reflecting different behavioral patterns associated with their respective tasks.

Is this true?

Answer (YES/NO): YES